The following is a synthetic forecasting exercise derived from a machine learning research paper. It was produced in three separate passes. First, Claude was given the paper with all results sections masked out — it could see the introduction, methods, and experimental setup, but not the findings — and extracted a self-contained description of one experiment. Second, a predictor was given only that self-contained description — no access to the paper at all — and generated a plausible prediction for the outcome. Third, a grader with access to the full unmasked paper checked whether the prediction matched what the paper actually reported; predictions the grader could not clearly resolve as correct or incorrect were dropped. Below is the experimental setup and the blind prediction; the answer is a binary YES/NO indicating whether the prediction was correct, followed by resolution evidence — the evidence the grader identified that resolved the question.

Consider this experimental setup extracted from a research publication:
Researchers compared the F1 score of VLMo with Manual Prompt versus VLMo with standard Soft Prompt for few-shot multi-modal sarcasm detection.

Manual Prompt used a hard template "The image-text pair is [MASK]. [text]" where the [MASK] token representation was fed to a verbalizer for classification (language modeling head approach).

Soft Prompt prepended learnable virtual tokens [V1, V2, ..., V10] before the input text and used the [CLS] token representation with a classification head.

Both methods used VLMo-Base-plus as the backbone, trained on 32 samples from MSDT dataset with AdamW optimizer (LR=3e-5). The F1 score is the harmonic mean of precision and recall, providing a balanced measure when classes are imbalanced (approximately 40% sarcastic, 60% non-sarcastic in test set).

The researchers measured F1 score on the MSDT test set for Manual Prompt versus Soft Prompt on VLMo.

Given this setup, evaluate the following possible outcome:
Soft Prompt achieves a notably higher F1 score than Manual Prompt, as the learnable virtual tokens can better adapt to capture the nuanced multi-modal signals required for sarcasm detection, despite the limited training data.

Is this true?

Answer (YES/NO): NO